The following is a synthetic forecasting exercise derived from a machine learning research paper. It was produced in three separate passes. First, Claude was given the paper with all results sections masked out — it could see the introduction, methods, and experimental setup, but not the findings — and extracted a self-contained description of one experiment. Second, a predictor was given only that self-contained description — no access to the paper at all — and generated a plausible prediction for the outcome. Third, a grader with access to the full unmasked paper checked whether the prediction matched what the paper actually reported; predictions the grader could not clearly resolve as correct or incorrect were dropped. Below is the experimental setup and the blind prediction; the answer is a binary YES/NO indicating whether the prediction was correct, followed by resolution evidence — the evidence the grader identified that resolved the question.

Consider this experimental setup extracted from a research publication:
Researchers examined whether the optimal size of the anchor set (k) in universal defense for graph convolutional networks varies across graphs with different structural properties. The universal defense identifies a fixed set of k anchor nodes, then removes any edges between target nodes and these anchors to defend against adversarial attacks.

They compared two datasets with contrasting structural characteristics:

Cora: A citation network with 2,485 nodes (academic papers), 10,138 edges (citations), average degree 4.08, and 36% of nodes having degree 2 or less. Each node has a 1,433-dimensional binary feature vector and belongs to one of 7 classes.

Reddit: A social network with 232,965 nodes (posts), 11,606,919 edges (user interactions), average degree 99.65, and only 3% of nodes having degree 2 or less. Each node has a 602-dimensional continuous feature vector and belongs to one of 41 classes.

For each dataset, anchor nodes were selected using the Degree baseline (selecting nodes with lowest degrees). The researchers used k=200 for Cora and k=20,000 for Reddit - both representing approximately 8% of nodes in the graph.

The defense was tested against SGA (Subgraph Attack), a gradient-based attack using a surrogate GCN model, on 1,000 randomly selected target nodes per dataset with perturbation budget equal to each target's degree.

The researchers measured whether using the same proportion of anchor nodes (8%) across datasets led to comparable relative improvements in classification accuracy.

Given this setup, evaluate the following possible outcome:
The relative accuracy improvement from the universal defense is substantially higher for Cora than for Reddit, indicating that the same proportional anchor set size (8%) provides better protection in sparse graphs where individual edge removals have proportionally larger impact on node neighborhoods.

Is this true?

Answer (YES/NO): NO